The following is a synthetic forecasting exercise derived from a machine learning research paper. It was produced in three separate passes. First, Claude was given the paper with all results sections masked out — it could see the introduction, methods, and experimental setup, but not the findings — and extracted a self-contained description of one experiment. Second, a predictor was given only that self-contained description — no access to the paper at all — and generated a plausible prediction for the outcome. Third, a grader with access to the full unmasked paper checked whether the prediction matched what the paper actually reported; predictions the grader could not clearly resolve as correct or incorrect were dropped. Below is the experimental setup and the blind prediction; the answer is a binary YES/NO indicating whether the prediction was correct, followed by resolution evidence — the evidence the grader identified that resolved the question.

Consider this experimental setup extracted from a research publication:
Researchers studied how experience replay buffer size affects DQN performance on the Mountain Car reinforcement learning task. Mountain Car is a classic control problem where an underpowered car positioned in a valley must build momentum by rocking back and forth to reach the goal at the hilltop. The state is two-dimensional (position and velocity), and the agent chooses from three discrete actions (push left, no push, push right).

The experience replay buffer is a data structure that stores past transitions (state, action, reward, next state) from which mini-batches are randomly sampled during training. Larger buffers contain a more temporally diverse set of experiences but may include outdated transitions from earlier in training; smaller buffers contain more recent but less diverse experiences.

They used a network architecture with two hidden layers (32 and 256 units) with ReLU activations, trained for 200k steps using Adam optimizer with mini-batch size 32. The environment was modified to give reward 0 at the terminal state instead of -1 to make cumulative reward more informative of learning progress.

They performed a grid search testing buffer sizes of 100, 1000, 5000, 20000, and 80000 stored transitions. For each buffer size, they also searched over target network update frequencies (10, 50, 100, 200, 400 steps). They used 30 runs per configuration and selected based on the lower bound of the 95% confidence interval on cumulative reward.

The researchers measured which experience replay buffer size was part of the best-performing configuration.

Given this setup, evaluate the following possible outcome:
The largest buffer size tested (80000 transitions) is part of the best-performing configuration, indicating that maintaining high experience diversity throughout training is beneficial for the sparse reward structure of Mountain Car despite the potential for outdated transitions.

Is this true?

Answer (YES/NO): NO